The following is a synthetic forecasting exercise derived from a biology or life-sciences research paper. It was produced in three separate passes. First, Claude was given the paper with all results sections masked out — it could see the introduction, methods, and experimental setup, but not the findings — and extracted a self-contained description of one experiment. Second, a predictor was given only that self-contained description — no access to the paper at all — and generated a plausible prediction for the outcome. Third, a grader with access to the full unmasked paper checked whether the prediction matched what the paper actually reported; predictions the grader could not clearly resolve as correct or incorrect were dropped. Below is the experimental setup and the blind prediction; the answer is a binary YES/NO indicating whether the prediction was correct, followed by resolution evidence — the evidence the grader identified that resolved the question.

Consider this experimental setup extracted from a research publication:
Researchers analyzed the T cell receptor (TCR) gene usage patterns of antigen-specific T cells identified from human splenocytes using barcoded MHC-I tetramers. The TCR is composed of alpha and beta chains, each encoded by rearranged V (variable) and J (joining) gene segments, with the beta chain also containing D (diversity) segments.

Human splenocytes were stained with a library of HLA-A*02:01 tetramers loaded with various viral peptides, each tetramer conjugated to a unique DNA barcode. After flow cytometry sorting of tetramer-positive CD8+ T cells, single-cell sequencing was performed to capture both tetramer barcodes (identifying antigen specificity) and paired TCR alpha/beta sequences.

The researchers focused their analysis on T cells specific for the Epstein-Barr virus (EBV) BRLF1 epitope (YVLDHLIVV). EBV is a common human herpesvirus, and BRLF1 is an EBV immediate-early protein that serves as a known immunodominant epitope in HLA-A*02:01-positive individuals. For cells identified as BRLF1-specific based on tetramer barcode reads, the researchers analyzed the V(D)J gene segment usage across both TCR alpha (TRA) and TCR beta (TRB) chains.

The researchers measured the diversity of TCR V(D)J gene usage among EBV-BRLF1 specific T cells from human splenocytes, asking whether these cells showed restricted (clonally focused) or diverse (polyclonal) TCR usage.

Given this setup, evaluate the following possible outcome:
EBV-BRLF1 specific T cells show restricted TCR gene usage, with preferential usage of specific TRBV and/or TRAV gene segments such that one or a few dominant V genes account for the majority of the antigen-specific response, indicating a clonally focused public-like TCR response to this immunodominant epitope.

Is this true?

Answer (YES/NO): YES